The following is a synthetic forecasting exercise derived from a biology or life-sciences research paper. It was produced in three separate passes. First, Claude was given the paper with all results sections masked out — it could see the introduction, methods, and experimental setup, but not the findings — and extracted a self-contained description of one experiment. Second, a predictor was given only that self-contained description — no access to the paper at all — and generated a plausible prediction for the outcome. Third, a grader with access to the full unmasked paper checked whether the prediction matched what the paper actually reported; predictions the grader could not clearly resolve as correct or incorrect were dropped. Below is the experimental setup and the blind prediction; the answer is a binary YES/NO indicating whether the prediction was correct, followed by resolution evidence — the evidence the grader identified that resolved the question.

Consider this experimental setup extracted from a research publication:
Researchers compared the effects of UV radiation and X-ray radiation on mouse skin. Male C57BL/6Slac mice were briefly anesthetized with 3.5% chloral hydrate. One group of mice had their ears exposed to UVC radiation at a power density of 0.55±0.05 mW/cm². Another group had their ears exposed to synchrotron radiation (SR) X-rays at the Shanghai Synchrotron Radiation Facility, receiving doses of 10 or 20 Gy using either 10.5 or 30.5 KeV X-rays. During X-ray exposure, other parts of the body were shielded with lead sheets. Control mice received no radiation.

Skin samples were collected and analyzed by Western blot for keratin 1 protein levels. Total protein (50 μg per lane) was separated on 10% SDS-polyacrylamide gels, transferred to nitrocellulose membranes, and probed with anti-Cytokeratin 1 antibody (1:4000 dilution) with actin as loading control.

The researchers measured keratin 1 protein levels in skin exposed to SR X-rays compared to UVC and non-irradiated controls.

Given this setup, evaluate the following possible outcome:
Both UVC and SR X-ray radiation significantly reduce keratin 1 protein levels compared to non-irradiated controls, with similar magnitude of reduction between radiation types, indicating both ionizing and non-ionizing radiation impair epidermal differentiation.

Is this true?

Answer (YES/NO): NO